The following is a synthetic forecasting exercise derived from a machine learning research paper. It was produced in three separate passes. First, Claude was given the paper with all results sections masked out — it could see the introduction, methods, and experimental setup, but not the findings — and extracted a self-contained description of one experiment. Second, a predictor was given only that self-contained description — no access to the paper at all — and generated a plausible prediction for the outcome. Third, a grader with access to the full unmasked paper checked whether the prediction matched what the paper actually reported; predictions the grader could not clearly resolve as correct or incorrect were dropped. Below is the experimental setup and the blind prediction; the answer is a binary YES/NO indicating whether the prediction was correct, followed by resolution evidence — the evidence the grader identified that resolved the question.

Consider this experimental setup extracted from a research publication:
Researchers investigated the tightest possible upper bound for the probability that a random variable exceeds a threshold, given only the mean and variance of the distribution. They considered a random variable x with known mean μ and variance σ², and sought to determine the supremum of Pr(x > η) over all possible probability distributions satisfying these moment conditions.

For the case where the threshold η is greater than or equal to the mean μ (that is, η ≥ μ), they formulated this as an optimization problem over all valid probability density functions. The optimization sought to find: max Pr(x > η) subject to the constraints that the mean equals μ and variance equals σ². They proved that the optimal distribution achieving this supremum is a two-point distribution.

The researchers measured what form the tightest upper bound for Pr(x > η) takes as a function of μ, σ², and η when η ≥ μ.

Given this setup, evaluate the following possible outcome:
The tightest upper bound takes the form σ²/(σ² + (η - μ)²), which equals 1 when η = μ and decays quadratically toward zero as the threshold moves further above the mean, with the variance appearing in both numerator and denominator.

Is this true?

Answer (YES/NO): YES